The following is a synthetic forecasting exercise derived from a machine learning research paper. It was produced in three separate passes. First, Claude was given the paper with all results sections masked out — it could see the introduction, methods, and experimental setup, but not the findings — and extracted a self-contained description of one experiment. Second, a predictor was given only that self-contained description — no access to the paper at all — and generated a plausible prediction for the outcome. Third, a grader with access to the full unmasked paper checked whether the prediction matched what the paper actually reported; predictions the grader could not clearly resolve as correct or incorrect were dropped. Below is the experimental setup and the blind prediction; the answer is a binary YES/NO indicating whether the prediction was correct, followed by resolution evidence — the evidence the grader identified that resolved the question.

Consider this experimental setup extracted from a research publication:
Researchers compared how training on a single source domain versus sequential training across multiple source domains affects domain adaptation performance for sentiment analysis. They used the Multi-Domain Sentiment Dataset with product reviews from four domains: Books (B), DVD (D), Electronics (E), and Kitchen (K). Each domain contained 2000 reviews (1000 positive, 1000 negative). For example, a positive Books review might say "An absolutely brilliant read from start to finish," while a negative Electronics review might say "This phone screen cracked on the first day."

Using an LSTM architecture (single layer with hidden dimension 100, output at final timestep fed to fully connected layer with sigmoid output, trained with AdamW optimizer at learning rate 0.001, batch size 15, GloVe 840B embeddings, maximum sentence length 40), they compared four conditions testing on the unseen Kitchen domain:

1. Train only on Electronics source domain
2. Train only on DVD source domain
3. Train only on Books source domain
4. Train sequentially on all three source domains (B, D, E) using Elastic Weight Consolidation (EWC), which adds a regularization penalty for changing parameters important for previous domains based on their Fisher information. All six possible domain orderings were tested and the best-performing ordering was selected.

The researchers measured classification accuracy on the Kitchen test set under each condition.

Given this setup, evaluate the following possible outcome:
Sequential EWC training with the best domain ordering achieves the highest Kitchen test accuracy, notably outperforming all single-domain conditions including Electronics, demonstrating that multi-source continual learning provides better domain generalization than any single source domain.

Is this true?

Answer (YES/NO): YES